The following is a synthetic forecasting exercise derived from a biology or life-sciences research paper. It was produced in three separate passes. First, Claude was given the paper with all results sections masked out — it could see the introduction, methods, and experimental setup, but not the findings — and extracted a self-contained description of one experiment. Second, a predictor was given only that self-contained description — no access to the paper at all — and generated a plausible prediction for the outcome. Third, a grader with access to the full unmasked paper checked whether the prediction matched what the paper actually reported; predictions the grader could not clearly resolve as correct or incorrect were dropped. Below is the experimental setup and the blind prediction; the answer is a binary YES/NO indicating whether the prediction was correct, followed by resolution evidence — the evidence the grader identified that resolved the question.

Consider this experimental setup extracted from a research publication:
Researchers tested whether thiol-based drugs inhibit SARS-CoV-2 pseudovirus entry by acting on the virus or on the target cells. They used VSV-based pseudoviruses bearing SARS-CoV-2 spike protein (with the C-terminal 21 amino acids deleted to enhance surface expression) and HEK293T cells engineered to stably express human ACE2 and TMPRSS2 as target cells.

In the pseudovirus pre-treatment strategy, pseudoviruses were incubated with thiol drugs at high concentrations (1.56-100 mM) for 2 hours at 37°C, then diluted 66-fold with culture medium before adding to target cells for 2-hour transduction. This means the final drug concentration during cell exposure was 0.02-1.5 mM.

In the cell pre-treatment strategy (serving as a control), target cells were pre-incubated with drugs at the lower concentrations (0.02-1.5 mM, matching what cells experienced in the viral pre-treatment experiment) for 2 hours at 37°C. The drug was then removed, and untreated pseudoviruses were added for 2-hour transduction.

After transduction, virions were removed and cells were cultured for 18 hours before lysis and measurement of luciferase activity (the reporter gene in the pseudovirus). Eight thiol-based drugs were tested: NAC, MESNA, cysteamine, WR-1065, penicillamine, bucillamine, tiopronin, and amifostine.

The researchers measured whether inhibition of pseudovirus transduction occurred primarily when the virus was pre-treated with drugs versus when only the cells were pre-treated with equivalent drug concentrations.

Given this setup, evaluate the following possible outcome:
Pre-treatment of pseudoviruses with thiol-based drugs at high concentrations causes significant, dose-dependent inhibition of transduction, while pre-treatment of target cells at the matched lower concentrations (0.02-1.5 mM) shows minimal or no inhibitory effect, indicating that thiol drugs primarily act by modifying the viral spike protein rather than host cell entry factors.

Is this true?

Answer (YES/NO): YES